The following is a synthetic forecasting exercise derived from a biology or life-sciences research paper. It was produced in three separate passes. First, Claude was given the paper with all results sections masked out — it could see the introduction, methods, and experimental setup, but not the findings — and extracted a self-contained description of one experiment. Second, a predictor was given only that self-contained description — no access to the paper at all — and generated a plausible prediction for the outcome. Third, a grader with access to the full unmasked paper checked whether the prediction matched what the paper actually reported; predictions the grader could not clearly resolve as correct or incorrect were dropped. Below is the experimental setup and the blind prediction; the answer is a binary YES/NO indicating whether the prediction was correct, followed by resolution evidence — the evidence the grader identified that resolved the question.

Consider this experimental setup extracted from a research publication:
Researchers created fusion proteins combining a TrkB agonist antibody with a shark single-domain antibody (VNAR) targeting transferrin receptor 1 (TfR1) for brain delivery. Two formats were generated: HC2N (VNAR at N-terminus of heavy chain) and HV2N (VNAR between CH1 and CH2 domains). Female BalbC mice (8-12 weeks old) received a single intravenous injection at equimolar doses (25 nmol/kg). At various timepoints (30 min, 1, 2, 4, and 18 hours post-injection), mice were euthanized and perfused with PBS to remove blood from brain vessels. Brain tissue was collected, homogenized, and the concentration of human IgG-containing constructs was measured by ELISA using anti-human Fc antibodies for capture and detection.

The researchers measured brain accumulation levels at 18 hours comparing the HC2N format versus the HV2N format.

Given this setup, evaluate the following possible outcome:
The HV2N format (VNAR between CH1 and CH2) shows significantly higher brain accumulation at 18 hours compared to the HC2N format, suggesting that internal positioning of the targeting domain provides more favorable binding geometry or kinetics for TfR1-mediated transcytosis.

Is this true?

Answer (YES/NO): NO